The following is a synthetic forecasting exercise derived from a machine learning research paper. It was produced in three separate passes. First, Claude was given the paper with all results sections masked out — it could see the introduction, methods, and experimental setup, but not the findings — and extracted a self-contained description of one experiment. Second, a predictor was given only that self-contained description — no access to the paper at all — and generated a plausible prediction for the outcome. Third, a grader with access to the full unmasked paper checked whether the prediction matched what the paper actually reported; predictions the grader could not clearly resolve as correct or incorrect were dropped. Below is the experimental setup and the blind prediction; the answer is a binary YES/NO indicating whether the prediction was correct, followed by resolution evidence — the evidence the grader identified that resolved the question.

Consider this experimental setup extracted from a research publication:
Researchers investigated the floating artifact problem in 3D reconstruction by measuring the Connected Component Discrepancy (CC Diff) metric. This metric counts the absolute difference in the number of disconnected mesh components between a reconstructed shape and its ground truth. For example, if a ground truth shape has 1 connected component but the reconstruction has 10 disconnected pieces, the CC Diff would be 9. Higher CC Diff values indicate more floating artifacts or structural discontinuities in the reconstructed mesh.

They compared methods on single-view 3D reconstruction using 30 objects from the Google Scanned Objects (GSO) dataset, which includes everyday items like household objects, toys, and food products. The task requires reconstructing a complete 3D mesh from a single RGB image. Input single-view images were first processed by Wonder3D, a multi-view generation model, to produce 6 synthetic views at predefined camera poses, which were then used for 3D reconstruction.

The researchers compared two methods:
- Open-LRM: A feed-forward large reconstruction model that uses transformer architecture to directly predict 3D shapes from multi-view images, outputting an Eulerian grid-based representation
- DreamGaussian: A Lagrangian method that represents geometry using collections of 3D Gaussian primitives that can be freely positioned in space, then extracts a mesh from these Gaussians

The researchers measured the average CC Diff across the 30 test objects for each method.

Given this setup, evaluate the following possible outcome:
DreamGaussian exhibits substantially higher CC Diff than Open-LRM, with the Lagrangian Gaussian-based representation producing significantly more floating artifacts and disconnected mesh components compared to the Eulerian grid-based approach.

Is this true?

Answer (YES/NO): YES